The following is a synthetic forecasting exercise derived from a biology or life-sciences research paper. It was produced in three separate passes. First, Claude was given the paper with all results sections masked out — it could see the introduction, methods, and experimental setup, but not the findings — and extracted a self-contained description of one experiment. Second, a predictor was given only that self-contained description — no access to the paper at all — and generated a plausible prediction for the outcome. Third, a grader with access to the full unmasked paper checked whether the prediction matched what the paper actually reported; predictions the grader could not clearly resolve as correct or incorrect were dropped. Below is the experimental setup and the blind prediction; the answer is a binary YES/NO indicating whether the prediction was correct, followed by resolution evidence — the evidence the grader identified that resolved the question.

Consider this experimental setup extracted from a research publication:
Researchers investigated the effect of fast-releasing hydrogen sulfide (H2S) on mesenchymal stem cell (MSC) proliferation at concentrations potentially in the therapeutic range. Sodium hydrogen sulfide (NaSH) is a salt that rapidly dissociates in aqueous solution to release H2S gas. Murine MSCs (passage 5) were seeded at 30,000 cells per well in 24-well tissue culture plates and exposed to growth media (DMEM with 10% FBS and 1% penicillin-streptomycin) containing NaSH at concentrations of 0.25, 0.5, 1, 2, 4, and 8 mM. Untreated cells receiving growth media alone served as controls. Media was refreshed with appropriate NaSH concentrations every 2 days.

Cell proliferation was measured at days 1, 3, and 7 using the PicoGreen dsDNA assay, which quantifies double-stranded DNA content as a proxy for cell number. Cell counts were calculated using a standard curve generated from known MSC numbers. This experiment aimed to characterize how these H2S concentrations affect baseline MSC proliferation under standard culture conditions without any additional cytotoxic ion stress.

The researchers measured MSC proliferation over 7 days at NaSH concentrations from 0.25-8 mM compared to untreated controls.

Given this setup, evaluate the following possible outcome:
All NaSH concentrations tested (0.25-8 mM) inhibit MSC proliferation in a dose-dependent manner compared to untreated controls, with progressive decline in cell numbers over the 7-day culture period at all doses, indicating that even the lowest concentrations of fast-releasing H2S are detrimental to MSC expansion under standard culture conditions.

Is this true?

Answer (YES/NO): NO